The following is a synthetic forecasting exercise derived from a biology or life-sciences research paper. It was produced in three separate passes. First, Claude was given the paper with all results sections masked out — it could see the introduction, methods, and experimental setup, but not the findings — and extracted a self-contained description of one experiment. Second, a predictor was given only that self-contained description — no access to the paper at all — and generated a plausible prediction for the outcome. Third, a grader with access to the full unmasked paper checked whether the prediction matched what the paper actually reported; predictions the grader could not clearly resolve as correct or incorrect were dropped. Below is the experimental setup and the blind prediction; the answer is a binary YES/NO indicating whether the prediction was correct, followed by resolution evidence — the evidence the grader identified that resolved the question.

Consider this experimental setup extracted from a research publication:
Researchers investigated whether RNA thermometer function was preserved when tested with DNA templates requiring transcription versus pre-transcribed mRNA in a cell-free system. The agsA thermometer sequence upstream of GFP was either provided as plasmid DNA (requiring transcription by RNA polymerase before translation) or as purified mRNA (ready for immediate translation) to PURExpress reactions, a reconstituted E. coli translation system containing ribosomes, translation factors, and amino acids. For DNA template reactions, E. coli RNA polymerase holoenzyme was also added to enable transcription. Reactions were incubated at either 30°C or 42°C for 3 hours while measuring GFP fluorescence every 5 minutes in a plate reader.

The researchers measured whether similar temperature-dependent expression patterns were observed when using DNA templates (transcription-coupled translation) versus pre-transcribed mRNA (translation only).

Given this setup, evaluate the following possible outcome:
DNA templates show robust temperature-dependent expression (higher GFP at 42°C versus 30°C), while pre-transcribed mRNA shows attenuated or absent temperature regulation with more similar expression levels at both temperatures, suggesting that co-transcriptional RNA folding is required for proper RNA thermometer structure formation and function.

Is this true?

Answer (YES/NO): NO